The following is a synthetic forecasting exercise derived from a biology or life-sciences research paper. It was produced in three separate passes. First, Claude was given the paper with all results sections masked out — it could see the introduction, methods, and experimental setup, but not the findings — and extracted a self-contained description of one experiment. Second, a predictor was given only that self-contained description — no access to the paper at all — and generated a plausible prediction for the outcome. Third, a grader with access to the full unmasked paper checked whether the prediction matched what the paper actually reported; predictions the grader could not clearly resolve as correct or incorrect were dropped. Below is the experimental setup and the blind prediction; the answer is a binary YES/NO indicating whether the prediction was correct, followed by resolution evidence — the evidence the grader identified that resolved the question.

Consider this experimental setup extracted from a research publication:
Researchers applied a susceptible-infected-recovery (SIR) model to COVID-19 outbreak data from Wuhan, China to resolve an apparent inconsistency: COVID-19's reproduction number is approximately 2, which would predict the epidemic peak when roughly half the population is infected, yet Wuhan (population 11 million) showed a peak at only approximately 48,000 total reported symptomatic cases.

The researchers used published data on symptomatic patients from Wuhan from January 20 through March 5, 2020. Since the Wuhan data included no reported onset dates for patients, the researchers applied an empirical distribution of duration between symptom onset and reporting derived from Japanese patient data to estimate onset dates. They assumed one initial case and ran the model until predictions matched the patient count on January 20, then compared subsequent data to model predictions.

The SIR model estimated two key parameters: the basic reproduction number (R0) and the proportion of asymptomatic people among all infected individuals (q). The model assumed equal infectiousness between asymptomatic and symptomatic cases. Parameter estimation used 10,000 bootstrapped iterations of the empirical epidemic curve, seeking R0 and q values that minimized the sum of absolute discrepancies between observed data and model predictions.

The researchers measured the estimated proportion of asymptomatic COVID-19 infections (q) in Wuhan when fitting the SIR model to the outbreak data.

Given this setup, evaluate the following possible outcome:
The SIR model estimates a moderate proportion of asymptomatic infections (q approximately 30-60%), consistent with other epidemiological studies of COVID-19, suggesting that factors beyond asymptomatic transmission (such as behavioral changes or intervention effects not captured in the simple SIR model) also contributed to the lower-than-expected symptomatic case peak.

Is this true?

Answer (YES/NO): NO